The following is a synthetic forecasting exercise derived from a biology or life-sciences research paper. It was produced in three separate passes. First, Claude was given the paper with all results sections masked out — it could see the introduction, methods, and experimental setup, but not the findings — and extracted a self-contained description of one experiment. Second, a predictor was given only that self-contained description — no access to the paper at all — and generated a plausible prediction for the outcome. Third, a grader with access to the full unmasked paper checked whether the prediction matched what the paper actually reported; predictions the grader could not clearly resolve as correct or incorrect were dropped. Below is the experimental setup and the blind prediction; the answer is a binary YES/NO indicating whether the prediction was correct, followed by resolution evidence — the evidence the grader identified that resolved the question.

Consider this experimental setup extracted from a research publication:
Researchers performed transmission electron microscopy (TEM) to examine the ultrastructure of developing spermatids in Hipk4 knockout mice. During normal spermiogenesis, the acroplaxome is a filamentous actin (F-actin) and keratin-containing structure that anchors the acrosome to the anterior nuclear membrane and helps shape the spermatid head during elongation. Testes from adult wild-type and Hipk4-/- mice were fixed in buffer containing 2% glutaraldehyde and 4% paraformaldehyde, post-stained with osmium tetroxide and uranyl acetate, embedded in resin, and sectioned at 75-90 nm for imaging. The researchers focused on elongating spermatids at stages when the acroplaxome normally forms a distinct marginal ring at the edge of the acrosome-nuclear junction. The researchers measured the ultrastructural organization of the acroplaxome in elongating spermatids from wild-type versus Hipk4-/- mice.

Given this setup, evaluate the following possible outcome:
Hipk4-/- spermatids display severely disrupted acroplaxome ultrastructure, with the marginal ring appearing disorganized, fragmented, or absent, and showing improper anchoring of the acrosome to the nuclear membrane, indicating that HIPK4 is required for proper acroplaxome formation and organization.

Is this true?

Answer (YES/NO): YES